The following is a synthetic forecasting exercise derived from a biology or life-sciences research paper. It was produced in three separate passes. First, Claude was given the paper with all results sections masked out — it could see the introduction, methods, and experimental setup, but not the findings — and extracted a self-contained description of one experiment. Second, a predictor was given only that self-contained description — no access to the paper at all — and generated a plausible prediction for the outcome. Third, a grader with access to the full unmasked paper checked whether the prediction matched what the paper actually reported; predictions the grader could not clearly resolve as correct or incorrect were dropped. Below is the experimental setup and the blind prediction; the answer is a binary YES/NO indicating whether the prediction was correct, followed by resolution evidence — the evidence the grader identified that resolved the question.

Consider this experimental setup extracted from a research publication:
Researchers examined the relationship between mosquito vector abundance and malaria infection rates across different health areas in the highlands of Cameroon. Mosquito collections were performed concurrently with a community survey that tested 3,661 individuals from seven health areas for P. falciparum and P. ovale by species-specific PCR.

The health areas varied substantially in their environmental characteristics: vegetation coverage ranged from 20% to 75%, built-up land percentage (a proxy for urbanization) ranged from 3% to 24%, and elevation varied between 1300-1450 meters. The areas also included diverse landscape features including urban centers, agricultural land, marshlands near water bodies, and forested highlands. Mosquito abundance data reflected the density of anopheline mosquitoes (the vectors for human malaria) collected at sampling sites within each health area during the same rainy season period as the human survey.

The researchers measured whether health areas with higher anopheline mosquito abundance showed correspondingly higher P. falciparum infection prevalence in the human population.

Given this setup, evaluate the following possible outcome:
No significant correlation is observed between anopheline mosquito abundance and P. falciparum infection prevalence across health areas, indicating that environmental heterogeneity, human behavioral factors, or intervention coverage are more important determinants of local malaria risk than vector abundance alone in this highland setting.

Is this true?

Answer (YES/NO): NO